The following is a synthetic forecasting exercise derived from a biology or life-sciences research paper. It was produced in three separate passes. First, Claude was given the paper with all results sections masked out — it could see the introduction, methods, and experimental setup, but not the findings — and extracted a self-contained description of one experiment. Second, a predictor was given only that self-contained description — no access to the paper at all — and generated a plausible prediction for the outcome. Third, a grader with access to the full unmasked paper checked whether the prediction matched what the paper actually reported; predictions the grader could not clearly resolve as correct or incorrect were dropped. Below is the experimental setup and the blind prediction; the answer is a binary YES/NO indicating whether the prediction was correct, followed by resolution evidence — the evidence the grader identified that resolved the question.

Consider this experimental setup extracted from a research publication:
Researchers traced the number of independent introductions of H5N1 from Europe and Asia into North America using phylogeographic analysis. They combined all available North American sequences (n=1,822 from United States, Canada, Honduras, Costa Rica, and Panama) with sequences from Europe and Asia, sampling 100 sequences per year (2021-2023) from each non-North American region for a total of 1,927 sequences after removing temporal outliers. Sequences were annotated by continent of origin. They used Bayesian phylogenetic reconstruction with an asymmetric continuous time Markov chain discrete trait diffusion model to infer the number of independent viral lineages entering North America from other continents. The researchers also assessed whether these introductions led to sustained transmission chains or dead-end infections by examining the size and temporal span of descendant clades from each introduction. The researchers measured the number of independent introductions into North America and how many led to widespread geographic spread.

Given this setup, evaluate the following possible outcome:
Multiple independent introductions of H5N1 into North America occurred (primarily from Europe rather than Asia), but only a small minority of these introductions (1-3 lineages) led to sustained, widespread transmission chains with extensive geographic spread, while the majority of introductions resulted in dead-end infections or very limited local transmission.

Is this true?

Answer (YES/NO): NO